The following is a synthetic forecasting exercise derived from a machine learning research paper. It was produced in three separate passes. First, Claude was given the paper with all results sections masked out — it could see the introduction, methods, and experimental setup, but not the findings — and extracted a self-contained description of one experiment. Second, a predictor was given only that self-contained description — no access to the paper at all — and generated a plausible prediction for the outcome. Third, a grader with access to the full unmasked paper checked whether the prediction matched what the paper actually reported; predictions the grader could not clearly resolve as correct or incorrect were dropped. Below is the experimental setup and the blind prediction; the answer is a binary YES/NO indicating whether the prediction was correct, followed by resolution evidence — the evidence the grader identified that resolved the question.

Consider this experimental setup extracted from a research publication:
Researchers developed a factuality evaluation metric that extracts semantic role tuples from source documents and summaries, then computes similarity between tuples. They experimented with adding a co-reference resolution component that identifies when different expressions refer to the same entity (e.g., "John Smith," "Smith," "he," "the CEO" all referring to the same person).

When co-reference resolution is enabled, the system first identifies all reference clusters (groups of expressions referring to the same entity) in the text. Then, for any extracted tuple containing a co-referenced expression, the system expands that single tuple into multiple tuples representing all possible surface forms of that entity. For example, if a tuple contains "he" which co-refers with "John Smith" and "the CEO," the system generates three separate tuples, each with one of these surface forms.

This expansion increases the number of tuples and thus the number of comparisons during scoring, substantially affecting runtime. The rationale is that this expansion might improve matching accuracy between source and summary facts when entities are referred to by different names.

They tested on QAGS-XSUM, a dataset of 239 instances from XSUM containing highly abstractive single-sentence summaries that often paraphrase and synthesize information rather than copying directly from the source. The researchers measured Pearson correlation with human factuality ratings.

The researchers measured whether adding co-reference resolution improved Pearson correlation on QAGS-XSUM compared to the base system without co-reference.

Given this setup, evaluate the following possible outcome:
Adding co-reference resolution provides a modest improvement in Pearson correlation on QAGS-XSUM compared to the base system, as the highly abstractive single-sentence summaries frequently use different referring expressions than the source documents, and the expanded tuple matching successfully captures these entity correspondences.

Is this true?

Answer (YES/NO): YES